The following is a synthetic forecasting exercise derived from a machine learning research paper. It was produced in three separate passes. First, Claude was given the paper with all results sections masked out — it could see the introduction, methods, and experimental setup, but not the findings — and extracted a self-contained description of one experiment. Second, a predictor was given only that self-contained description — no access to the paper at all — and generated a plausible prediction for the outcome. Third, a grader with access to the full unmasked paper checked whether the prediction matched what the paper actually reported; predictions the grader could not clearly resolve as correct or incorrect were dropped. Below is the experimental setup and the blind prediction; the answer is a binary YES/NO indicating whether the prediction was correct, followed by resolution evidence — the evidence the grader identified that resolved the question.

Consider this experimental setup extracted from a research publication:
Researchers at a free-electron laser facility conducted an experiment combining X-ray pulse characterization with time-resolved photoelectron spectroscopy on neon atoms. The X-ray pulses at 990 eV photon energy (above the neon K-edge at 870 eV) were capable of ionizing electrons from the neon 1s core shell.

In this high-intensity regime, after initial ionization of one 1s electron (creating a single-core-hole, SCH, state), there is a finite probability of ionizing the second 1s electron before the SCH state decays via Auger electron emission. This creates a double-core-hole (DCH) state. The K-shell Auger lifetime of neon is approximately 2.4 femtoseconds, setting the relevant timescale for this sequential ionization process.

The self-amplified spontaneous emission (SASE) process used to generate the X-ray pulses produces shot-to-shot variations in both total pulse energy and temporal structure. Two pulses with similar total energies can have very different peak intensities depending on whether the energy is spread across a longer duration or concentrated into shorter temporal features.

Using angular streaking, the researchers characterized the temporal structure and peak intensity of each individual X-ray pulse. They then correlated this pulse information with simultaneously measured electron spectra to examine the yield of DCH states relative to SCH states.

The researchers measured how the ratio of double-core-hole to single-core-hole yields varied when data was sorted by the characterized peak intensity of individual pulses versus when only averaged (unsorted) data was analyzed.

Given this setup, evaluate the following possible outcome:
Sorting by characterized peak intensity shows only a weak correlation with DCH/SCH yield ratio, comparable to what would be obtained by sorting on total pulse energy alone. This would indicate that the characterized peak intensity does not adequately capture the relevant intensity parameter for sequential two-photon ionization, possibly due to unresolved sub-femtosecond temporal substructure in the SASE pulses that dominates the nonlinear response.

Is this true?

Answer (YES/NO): NO